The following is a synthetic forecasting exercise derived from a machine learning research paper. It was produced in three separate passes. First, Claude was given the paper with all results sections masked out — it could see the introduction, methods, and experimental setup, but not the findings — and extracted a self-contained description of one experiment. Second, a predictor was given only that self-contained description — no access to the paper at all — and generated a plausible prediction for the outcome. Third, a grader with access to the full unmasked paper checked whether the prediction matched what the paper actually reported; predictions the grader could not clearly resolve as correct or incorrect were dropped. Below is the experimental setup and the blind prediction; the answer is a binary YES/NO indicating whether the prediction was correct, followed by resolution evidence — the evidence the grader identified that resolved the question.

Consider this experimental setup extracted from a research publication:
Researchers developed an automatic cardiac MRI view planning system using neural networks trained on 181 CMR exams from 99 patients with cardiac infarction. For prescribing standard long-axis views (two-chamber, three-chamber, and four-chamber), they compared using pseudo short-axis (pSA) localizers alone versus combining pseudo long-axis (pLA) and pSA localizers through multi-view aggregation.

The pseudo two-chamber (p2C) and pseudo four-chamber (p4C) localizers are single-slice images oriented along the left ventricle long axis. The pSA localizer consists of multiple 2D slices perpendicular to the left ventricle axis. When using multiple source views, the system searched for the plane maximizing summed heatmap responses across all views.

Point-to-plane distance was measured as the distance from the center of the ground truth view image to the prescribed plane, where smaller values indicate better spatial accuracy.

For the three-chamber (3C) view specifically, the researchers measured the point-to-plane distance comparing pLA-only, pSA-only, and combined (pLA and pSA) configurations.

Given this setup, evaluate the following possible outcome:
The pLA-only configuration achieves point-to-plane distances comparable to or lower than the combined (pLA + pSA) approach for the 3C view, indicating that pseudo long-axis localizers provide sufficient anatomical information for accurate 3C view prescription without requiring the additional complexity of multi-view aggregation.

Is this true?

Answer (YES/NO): NO